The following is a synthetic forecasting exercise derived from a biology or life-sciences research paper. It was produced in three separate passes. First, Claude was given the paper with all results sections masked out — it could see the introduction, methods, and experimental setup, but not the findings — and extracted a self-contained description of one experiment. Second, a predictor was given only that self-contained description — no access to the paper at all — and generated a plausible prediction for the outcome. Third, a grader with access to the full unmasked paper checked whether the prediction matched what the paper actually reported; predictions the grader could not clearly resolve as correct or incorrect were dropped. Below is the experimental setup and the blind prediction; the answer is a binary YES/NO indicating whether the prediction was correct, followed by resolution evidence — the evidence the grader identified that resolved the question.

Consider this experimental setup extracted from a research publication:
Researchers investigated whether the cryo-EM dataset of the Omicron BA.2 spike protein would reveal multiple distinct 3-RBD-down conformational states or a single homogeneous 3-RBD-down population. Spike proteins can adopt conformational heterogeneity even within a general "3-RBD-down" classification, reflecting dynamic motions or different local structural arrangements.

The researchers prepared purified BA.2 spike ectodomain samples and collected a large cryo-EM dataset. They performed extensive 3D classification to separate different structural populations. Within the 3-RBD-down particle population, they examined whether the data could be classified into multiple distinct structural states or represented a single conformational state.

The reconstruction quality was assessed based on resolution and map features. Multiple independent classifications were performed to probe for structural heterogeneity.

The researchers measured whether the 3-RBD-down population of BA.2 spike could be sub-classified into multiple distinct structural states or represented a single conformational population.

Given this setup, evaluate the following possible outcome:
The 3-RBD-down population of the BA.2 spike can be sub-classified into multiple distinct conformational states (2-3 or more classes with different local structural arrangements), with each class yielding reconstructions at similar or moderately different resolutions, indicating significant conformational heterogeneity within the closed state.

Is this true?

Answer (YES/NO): YES